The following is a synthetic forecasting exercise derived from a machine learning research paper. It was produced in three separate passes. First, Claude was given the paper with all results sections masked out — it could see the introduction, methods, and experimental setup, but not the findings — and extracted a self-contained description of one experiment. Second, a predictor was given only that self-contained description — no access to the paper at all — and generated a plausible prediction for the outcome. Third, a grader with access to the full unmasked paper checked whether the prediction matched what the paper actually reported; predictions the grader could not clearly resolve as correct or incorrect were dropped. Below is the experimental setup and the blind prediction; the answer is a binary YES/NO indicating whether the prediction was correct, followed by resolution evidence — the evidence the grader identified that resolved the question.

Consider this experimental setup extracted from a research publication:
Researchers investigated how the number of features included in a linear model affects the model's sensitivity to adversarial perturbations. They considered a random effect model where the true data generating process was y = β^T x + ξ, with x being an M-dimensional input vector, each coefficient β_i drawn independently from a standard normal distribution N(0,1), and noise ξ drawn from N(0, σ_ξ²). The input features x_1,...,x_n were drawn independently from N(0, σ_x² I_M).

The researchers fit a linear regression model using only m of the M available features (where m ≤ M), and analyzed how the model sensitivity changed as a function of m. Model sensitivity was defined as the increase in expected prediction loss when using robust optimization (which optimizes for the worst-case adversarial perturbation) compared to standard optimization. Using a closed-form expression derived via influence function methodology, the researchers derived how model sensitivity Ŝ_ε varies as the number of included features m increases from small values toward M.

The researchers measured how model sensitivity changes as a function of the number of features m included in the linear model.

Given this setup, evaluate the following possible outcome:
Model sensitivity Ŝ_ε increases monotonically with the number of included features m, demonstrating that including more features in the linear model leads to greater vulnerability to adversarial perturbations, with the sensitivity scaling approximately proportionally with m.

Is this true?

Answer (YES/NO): NO